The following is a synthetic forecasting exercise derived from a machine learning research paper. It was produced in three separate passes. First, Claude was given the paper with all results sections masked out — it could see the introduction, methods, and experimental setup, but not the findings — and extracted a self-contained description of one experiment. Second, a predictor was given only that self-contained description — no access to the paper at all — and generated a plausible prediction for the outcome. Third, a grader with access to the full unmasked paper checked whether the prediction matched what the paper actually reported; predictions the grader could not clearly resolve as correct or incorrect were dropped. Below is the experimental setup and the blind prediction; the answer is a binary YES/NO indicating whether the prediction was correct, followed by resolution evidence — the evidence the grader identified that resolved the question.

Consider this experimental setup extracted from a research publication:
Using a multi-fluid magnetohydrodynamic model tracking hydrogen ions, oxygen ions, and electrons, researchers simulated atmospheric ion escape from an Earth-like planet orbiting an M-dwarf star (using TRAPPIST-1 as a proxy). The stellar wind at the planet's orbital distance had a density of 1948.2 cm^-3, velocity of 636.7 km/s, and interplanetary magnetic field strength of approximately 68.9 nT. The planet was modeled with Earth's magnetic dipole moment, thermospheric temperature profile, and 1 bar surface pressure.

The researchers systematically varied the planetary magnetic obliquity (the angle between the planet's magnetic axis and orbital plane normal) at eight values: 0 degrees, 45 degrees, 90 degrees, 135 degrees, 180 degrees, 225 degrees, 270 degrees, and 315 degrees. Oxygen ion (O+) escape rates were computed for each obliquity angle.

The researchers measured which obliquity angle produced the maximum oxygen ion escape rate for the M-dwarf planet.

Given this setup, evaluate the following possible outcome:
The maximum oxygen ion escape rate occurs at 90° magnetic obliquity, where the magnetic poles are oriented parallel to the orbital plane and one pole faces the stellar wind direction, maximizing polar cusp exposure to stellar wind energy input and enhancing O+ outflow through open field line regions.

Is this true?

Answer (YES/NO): YES